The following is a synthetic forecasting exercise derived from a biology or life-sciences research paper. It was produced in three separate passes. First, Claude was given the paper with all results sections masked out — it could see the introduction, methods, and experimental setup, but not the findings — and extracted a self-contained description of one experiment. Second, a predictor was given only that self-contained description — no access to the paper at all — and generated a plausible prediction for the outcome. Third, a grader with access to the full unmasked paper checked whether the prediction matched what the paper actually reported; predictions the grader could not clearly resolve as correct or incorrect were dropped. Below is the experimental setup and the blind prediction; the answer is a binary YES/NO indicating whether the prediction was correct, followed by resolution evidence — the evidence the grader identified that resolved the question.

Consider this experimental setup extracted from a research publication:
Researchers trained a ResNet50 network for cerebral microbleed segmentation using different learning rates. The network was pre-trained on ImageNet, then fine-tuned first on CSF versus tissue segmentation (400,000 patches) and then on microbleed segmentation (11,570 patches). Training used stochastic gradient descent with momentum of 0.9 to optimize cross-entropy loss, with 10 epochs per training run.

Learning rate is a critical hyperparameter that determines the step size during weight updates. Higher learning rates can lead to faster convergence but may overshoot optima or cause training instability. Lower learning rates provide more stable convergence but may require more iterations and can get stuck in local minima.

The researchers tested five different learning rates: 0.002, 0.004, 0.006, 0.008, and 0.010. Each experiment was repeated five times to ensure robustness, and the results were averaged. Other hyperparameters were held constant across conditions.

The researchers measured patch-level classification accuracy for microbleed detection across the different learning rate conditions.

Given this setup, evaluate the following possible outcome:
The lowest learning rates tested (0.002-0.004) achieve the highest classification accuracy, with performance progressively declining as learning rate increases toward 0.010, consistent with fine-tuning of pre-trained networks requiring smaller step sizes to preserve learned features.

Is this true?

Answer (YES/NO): NO